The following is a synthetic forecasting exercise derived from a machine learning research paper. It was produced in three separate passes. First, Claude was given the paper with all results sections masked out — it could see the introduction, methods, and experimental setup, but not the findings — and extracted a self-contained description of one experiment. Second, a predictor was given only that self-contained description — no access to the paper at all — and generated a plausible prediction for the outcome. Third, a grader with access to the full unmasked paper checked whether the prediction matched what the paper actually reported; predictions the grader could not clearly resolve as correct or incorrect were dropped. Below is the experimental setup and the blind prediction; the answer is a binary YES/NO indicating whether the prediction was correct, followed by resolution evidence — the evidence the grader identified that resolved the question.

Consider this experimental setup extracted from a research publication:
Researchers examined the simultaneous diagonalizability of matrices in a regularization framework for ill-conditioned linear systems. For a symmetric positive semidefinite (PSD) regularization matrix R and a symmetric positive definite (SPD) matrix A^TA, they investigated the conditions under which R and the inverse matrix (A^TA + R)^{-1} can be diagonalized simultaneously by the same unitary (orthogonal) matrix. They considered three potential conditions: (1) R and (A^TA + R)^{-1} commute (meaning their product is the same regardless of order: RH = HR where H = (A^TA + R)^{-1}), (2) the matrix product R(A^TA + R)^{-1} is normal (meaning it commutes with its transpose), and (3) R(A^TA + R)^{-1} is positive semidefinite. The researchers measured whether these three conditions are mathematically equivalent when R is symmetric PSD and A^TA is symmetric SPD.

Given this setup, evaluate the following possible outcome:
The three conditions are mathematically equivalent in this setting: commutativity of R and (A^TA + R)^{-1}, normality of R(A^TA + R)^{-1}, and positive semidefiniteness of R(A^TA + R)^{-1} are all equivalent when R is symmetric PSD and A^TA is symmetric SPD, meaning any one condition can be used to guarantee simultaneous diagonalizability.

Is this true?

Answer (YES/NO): YES